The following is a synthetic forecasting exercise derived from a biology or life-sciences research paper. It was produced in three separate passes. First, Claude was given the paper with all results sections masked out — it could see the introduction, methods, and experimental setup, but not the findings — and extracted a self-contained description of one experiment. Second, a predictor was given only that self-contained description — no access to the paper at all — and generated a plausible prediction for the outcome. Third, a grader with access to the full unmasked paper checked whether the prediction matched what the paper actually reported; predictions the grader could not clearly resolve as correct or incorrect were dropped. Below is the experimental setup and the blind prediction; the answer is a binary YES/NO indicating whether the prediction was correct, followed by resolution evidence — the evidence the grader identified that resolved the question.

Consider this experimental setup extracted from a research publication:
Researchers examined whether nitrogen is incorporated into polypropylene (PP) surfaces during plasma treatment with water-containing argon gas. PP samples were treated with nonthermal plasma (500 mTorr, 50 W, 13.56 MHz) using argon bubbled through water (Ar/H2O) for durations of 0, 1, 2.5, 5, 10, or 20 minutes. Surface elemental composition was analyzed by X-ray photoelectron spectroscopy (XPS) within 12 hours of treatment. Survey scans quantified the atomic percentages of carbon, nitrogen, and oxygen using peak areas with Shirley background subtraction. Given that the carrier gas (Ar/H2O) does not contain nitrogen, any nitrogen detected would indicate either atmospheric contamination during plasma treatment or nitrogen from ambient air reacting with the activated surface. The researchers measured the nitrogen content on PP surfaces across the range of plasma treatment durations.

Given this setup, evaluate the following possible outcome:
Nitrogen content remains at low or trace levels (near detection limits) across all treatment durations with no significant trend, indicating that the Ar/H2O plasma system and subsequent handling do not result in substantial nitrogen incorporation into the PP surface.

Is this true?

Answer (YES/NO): NO